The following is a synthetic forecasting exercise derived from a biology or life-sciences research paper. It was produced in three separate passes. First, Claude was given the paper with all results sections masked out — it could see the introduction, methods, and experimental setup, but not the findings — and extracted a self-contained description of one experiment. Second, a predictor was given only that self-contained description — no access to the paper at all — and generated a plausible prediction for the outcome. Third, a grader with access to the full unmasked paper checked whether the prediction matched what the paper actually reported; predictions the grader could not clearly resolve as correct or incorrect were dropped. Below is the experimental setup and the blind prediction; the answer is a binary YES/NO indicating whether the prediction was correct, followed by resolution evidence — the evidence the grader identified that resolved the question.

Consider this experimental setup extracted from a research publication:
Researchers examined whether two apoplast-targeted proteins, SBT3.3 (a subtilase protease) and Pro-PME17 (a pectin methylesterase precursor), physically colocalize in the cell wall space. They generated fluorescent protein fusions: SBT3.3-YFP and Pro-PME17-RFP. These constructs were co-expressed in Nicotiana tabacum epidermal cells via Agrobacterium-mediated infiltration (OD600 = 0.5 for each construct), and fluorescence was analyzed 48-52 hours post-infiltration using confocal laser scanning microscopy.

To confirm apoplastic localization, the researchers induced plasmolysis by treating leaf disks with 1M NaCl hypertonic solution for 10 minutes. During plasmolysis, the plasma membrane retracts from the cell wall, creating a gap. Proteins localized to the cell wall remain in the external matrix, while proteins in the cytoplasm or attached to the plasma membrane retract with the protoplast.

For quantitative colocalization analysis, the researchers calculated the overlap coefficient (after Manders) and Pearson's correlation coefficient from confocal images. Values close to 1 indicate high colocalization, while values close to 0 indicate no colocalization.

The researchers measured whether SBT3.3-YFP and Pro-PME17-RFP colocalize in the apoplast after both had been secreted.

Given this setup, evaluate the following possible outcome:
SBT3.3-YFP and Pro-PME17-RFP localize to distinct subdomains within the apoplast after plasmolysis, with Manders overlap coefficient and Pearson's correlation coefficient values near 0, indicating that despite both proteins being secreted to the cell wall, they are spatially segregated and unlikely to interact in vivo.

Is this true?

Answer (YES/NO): NO